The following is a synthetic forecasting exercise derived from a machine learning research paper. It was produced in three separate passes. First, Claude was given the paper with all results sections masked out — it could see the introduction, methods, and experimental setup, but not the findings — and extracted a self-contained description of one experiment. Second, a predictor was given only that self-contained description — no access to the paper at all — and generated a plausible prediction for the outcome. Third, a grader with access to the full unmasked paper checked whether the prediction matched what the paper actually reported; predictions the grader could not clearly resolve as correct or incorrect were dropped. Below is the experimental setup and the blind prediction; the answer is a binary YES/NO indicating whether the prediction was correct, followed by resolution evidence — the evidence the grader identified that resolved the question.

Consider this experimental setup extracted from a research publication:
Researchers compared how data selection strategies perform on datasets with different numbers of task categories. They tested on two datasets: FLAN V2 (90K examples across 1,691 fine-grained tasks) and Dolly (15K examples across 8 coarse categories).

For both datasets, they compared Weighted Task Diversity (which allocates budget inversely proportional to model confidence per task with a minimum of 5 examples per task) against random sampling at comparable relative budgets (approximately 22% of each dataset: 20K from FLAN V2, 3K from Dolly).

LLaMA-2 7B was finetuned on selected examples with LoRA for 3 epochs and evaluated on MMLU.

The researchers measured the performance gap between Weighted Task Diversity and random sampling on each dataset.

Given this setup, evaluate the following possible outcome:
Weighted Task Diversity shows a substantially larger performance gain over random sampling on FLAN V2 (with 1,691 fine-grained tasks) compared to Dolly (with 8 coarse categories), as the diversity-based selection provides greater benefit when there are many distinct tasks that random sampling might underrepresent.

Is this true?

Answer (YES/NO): NO